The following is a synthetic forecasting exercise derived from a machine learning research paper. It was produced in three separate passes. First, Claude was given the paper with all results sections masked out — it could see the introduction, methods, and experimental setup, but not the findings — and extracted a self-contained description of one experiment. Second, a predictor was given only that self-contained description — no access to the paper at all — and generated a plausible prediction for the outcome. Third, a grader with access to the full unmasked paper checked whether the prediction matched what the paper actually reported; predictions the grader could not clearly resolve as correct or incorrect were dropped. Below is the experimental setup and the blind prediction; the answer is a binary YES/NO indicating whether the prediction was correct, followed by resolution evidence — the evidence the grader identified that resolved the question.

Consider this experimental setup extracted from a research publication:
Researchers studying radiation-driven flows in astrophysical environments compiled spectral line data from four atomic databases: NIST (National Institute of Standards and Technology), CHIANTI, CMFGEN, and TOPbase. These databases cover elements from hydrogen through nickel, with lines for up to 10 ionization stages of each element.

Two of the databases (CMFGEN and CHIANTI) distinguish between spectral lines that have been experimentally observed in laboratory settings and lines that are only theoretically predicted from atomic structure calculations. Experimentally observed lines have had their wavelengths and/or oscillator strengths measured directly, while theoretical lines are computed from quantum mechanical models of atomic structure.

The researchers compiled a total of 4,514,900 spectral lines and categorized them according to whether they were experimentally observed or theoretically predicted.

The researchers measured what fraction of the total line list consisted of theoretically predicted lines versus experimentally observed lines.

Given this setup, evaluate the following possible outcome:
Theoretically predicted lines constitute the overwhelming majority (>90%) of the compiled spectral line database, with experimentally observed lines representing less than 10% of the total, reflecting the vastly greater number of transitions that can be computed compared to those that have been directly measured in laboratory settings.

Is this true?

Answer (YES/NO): NO